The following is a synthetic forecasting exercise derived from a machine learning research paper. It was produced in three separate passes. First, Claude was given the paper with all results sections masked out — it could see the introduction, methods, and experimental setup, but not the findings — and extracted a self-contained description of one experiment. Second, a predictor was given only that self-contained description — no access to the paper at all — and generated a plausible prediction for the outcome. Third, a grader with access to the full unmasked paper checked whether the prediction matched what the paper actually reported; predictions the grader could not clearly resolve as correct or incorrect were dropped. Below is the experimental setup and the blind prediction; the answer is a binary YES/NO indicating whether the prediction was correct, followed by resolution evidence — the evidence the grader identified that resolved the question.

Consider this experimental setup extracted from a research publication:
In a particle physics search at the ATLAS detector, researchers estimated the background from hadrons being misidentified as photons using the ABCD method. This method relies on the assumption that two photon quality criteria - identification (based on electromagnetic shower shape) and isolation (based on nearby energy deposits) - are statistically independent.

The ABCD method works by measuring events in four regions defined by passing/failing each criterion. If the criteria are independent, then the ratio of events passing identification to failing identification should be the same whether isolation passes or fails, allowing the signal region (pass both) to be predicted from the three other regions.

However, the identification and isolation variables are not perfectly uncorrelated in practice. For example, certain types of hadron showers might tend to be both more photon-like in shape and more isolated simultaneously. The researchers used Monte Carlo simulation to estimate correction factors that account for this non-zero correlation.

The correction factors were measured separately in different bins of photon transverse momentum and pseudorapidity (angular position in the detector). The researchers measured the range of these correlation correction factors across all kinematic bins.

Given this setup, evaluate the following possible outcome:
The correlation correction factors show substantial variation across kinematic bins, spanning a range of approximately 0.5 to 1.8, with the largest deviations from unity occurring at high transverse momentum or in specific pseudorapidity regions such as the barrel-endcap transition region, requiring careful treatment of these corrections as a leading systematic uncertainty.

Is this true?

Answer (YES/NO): NO